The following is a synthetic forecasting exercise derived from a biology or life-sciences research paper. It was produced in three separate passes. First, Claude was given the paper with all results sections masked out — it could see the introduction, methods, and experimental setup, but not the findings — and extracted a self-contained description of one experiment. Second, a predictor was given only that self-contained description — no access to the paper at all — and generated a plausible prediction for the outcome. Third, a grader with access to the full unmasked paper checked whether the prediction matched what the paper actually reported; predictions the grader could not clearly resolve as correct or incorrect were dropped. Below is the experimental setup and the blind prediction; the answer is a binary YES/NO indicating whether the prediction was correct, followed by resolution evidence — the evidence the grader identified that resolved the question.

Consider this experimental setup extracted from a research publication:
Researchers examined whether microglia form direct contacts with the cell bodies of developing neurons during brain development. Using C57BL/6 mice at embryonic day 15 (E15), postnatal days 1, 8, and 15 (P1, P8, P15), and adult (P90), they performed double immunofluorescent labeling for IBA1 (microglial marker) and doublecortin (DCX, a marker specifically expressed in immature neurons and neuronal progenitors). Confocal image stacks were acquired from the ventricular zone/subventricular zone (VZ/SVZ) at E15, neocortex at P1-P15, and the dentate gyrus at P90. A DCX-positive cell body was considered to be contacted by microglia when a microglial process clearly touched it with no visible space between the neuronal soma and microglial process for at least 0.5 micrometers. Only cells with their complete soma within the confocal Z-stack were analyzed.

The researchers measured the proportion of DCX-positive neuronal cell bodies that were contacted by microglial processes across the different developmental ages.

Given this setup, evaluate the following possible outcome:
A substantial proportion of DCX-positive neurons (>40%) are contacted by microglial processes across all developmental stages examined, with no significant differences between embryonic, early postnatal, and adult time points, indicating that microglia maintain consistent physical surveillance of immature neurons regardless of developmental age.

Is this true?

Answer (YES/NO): NO